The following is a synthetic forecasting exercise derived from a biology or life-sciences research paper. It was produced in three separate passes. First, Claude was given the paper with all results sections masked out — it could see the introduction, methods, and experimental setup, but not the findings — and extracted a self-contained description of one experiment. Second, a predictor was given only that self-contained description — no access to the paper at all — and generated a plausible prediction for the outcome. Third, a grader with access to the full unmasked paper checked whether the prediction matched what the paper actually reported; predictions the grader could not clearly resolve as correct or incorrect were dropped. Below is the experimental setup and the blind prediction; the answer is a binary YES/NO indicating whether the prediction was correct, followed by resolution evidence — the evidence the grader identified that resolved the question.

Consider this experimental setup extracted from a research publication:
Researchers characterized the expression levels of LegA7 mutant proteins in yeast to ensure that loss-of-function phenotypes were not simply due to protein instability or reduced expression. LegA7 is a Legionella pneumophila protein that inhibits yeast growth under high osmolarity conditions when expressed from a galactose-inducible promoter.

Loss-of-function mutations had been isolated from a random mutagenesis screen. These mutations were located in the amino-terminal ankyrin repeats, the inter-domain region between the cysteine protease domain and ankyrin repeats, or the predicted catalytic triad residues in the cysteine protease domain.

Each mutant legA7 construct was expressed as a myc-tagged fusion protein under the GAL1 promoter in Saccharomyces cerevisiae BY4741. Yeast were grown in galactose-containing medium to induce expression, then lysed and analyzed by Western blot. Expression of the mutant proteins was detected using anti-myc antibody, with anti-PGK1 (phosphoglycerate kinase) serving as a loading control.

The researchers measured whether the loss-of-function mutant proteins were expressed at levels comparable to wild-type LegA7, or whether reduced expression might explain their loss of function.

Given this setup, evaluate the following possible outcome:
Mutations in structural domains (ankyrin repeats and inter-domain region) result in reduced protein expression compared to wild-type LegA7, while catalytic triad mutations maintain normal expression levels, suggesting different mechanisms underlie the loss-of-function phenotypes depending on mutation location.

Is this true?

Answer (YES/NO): NO